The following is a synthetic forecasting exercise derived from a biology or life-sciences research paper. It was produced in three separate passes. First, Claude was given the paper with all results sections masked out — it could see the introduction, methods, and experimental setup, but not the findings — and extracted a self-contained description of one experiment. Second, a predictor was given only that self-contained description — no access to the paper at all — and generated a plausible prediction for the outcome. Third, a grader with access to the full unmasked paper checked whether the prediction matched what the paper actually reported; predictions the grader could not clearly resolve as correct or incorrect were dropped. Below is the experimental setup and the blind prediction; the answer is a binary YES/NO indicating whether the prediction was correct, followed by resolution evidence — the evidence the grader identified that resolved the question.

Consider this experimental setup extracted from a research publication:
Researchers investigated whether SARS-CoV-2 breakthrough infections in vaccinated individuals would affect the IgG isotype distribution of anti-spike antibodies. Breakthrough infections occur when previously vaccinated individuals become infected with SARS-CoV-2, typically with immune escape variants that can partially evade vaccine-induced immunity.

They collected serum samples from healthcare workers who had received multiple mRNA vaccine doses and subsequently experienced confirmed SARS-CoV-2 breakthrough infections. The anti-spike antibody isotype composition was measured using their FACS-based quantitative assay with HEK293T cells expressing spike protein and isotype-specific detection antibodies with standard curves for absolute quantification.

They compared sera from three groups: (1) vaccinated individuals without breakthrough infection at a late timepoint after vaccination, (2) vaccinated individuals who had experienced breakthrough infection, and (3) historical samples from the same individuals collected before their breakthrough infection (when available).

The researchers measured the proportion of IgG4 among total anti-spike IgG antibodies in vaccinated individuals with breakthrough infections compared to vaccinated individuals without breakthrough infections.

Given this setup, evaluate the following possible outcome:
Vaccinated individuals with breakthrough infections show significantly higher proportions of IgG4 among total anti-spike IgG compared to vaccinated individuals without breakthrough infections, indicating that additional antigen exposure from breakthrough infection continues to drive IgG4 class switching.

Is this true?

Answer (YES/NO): YES